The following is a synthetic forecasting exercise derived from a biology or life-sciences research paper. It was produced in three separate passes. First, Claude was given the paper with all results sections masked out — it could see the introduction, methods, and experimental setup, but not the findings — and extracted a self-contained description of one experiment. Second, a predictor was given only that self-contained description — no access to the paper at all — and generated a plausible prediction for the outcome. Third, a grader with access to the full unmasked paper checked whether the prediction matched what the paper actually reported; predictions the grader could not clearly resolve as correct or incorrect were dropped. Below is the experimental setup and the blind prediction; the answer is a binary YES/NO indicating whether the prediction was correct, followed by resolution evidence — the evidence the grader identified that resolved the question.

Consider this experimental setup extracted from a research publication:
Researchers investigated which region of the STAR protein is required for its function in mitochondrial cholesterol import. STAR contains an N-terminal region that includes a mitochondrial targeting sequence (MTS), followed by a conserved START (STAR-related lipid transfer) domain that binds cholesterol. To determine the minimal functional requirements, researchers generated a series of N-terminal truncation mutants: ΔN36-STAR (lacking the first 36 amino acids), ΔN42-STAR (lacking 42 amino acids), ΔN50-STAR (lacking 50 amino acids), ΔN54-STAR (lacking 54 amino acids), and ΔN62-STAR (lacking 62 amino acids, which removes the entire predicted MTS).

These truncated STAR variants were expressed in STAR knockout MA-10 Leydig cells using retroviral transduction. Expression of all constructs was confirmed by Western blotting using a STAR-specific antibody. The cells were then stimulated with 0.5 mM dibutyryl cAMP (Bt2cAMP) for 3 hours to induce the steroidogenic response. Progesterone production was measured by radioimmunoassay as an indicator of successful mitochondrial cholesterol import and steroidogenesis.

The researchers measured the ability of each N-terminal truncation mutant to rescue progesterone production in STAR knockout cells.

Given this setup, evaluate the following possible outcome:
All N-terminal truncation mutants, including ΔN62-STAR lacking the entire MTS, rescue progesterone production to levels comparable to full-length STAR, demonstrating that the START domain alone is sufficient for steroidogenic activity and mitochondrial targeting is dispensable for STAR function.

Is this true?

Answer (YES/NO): NO